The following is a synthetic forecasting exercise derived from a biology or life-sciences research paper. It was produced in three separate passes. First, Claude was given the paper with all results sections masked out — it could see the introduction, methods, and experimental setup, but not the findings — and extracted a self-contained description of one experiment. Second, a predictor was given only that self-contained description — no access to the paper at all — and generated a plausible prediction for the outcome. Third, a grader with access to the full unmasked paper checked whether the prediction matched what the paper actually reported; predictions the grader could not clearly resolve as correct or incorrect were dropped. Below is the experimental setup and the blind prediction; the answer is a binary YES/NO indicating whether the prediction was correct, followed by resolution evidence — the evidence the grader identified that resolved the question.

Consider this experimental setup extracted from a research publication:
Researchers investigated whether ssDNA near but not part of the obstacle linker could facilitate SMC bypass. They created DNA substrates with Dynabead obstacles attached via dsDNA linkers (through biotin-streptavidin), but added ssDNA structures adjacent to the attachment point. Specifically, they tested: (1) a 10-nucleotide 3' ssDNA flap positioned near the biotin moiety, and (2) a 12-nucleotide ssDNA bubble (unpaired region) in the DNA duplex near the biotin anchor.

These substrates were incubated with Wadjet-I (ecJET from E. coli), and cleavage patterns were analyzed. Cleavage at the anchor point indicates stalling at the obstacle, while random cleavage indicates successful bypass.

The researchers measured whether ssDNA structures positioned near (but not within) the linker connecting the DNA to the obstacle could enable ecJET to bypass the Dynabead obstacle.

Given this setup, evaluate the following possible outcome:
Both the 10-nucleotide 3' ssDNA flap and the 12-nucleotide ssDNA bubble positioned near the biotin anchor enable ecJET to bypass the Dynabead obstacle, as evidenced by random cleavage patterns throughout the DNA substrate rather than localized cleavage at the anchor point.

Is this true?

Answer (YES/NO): NO